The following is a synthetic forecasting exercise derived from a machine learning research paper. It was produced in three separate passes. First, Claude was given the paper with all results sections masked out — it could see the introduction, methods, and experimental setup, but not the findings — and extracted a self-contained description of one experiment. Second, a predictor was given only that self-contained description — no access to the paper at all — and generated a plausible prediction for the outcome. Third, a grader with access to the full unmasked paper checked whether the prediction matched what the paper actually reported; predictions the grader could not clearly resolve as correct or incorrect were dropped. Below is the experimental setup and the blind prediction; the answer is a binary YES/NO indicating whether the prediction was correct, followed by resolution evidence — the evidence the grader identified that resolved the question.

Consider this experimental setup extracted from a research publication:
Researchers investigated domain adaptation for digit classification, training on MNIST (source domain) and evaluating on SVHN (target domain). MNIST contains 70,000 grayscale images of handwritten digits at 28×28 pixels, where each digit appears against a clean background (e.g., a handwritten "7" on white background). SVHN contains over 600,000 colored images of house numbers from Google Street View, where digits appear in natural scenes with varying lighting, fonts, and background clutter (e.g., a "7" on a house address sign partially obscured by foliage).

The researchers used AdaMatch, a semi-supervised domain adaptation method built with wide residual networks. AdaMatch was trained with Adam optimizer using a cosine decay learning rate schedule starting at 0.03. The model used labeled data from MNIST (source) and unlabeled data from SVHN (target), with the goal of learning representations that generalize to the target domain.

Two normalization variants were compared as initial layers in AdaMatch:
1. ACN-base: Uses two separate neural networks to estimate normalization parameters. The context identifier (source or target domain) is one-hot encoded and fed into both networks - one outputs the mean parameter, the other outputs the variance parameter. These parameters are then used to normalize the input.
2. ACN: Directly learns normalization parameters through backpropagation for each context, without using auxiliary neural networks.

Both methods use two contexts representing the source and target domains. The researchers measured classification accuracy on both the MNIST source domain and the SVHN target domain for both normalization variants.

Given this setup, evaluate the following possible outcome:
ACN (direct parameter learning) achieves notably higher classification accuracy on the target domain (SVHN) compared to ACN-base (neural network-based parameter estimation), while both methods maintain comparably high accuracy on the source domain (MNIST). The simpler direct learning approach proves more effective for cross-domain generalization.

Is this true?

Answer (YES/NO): YES